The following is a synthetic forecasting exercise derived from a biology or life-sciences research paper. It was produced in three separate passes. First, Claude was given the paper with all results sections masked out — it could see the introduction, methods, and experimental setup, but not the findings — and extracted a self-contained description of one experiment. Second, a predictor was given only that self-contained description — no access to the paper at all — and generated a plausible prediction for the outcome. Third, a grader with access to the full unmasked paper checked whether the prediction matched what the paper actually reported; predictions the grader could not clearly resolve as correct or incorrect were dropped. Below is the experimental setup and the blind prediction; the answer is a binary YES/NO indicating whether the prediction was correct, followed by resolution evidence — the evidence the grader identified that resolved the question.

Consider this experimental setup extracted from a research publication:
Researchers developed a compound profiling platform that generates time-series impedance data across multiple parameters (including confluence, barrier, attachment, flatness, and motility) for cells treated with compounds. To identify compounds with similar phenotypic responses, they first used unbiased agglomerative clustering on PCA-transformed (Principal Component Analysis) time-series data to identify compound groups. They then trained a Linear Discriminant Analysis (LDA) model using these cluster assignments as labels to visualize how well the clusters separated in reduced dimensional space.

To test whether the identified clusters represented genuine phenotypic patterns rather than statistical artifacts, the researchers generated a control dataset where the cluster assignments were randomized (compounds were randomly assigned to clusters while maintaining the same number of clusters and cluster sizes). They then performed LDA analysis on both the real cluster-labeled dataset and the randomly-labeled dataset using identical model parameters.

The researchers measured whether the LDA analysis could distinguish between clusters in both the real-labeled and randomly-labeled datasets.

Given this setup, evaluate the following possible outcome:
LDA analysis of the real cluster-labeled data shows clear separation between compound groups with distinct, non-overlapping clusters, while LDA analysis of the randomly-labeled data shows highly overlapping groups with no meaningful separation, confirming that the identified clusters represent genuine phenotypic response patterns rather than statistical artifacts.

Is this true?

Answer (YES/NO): YES